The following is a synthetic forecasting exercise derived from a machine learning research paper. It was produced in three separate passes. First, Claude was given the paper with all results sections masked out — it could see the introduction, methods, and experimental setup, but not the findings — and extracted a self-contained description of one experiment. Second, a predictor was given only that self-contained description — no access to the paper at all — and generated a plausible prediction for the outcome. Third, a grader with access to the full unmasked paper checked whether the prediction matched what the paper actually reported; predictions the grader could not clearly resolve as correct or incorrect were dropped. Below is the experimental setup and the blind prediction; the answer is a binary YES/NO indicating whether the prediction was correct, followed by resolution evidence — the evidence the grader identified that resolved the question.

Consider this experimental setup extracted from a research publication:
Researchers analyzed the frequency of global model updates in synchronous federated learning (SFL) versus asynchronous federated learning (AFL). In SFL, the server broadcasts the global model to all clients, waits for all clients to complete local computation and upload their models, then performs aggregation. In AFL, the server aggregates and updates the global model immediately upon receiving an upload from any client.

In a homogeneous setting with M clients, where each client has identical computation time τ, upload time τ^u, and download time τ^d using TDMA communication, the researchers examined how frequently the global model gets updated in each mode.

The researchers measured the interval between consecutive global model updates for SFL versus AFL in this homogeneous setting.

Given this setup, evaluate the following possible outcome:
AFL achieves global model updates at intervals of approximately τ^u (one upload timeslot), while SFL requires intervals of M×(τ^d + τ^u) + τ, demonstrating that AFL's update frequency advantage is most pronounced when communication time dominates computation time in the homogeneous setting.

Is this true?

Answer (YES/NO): NO